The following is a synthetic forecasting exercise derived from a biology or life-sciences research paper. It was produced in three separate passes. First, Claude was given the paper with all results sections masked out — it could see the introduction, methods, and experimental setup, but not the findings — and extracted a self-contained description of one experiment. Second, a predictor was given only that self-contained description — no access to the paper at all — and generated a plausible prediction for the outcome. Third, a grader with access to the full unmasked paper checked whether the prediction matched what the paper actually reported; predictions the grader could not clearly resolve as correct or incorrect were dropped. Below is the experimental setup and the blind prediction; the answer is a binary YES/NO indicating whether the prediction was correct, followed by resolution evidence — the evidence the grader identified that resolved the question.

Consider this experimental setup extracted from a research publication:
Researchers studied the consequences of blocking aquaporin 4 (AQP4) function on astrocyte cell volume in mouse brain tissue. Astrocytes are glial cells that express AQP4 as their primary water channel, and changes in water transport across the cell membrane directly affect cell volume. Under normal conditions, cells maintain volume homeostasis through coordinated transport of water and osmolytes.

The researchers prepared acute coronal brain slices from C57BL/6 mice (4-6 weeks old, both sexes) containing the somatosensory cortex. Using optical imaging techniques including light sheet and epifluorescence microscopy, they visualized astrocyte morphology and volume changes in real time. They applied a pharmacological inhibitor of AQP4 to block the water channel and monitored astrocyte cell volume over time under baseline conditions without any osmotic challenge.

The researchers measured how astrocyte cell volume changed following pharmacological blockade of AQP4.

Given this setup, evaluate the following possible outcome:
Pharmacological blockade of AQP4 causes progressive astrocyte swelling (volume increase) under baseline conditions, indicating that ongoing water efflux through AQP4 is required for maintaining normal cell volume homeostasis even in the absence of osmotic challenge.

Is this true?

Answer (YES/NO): YES